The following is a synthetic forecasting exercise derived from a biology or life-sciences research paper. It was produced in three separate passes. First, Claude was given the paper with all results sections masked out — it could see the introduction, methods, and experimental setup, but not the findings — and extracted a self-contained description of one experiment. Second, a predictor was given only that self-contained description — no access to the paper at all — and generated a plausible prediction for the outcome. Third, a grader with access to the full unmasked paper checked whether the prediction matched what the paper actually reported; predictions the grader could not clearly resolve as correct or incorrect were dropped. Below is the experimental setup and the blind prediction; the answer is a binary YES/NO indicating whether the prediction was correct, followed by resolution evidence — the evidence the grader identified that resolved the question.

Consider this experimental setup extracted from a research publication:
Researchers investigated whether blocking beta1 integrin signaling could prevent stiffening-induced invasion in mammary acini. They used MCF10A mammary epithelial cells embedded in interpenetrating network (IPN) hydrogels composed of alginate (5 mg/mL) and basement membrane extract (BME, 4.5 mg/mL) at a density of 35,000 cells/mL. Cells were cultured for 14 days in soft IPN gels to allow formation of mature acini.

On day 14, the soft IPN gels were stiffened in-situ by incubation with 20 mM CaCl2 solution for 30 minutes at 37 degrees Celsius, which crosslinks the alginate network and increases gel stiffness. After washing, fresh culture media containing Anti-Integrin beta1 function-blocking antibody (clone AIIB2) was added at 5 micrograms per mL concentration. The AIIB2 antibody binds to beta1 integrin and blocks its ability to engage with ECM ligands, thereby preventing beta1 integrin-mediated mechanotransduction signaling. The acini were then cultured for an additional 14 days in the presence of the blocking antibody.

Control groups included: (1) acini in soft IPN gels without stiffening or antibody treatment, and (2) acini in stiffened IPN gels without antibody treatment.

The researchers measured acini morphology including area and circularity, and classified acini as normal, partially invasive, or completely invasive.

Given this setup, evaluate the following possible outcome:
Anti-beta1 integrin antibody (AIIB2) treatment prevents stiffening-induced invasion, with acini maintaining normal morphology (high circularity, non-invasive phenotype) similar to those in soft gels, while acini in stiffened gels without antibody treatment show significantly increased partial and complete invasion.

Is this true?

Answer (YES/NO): YES